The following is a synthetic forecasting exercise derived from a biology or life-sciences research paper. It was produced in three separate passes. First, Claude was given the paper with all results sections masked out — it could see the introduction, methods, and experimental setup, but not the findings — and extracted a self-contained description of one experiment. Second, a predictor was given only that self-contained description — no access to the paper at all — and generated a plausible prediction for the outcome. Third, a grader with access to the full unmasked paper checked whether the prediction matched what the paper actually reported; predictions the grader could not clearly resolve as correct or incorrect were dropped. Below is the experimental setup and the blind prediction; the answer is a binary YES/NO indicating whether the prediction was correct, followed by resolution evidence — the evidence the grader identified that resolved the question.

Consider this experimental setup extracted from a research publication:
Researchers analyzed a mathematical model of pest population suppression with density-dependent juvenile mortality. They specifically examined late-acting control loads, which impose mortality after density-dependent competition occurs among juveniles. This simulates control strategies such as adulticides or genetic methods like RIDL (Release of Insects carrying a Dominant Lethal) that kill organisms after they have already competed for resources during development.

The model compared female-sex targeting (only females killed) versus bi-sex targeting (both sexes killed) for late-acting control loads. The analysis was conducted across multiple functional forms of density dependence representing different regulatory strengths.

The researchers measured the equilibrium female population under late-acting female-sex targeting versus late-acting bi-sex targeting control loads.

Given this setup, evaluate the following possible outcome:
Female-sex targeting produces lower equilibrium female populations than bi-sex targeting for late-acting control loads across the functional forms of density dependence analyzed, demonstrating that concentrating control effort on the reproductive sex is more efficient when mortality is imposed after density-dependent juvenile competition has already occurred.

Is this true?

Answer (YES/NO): NO